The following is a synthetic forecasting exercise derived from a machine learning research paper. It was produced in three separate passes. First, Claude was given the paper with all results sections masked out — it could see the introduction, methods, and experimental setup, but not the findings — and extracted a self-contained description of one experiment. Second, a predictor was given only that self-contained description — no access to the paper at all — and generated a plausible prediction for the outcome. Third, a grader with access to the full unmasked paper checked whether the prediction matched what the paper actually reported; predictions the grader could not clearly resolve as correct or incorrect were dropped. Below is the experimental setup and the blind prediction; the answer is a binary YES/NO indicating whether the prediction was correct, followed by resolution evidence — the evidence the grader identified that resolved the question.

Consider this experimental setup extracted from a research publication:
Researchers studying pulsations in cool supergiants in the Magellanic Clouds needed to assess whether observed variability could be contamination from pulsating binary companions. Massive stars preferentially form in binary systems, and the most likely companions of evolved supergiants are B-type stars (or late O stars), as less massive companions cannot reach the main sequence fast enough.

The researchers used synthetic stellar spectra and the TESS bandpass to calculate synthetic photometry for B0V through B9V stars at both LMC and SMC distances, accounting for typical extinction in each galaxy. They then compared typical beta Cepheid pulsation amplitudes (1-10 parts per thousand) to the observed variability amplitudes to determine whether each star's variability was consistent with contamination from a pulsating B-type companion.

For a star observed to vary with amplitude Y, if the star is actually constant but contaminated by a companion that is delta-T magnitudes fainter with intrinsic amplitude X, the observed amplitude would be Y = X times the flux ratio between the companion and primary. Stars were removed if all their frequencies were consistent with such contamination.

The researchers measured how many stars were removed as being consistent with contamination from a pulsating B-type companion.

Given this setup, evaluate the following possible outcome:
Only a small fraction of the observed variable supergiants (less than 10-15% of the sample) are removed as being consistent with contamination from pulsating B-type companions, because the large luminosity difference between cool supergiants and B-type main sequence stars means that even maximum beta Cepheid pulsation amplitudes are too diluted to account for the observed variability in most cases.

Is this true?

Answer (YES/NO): NO